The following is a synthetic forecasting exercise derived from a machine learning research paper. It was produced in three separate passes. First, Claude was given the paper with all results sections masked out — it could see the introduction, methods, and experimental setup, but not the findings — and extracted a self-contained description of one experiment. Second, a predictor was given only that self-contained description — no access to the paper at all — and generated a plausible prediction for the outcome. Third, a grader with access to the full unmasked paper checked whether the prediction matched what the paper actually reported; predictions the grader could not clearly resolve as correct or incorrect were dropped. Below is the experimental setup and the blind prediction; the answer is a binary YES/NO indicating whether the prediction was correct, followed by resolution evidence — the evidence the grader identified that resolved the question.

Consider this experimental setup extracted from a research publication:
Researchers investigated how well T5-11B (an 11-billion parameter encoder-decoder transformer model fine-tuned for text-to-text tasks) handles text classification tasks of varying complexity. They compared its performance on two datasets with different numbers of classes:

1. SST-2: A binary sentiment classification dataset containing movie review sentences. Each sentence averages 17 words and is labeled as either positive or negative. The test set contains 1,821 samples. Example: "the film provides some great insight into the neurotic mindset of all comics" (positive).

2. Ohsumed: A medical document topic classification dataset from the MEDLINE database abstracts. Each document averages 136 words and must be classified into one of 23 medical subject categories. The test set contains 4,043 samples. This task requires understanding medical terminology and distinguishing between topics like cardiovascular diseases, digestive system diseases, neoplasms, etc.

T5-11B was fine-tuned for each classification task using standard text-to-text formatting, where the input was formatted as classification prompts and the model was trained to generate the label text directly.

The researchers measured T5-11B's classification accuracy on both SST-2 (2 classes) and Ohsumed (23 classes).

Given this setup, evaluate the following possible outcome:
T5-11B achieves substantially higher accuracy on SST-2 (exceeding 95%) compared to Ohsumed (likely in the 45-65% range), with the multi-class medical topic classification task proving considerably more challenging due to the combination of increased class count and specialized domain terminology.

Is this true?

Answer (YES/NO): YES